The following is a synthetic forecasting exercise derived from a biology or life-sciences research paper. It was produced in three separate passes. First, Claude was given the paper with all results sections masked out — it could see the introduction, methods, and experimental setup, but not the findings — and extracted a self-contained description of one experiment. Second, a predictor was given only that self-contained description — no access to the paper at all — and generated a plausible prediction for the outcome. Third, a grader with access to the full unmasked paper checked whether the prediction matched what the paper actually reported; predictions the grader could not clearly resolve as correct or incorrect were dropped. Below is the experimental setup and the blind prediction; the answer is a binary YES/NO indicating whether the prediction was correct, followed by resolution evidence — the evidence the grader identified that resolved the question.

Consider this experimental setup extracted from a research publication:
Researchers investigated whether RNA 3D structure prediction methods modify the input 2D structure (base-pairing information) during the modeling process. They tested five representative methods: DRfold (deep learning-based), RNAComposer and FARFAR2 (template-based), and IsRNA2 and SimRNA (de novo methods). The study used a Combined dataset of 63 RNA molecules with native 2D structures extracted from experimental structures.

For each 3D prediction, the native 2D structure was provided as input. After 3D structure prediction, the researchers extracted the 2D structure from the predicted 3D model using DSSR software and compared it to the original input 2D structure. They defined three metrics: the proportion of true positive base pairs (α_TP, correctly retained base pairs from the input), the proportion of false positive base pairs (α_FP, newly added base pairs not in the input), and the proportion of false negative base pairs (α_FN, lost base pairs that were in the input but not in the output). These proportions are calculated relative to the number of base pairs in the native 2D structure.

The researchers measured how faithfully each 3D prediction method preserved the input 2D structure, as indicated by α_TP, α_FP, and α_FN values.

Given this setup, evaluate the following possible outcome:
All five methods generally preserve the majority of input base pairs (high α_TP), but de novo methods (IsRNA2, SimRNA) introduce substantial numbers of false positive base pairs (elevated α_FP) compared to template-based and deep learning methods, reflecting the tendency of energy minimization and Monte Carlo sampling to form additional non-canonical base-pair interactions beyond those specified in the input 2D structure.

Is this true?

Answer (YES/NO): NO